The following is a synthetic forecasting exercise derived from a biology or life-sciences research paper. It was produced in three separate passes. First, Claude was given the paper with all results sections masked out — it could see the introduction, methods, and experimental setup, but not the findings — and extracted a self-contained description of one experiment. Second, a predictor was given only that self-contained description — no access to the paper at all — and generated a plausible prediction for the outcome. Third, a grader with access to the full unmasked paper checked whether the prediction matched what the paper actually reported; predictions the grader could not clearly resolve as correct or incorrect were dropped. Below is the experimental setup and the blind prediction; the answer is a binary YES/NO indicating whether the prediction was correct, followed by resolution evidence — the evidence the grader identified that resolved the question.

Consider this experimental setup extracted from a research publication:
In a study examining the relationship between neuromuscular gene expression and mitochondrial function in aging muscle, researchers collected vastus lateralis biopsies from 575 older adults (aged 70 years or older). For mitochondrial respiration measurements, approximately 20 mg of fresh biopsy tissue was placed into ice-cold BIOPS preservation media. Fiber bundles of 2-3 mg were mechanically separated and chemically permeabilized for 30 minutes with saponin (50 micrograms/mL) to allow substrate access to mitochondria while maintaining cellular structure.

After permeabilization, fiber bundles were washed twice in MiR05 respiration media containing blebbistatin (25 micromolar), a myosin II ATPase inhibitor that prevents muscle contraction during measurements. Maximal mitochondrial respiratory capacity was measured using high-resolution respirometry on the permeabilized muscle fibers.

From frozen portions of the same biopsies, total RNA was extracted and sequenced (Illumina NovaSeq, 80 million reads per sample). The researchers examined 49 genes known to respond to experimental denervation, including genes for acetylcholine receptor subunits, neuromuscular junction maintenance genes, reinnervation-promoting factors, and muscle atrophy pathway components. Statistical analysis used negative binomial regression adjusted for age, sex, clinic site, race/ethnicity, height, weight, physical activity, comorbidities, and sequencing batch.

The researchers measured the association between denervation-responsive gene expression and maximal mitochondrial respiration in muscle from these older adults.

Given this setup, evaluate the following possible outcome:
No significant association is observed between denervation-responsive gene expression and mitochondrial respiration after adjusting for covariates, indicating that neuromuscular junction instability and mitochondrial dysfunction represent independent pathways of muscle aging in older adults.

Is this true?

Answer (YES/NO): NO